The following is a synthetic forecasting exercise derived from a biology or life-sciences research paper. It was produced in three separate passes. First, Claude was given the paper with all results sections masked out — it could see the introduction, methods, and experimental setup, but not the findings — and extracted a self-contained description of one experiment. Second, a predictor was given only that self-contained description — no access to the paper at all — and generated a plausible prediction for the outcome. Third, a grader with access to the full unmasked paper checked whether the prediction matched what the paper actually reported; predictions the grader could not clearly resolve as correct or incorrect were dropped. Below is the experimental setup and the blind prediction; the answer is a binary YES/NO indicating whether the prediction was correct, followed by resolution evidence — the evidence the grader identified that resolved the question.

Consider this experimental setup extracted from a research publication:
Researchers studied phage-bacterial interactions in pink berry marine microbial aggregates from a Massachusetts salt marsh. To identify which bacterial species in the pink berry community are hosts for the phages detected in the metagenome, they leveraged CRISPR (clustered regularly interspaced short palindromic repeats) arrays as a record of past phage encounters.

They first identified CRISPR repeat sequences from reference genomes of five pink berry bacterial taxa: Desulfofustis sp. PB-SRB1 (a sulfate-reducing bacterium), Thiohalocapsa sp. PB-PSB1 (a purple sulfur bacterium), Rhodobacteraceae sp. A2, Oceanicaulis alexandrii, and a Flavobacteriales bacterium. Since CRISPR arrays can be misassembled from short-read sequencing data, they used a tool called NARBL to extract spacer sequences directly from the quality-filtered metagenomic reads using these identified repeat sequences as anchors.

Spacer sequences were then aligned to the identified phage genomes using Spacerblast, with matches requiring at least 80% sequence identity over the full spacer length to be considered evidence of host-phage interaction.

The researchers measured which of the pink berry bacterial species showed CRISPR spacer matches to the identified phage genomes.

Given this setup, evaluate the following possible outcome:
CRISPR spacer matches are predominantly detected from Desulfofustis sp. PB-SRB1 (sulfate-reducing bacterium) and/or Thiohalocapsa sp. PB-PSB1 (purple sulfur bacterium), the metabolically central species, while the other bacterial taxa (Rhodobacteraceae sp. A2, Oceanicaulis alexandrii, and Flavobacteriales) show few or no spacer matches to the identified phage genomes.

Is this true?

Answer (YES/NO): NO